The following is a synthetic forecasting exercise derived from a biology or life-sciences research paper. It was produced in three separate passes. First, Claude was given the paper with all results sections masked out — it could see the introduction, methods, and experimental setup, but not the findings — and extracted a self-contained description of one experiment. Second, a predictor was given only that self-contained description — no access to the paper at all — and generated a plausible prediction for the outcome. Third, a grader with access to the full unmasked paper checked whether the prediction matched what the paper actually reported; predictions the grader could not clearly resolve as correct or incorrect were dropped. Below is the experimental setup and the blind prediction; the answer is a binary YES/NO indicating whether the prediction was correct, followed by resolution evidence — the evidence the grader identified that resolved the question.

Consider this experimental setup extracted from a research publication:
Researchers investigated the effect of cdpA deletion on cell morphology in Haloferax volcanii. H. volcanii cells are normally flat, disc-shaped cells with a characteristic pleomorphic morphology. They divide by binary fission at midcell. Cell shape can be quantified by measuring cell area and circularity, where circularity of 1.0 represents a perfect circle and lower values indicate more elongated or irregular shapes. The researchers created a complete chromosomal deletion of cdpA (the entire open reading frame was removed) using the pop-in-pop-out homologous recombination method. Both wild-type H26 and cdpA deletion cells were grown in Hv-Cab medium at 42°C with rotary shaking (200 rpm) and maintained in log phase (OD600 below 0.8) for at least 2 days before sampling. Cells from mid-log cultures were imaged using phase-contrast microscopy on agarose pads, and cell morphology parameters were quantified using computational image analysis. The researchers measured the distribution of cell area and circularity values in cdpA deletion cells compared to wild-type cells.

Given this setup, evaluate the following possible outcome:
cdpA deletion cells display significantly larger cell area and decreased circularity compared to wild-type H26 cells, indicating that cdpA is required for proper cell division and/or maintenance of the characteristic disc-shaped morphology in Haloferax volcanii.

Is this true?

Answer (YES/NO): YES